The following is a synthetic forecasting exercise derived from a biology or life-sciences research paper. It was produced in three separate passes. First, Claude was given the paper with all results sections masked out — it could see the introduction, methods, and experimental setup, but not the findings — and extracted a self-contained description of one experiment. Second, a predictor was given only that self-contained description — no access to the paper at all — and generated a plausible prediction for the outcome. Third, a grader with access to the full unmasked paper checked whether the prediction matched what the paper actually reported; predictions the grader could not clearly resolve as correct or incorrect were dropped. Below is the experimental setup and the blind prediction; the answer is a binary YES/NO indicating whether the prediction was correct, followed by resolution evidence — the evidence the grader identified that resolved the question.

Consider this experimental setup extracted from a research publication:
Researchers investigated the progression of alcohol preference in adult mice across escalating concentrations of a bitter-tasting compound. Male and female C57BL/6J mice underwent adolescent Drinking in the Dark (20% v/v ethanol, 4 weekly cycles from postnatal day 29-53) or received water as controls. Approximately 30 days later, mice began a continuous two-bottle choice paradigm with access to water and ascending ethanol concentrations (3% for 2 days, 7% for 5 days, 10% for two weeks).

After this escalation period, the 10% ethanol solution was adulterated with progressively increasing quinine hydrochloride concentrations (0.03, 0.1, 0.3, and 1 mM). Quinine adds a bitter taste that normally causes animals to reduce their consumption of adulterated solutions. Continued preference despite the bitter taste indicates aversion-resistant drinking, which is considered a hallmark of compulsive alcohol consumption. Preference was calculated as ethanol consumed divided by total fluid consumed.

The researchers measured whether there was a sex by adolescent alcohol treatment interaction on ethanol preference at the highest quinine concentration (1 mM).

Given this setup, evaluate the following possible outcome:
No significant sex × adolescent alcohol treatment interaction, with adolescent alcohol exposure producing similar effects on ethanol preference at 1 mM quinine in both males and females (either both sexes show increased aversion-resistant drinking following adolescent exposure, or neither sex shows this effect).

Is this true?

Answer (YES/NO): NO